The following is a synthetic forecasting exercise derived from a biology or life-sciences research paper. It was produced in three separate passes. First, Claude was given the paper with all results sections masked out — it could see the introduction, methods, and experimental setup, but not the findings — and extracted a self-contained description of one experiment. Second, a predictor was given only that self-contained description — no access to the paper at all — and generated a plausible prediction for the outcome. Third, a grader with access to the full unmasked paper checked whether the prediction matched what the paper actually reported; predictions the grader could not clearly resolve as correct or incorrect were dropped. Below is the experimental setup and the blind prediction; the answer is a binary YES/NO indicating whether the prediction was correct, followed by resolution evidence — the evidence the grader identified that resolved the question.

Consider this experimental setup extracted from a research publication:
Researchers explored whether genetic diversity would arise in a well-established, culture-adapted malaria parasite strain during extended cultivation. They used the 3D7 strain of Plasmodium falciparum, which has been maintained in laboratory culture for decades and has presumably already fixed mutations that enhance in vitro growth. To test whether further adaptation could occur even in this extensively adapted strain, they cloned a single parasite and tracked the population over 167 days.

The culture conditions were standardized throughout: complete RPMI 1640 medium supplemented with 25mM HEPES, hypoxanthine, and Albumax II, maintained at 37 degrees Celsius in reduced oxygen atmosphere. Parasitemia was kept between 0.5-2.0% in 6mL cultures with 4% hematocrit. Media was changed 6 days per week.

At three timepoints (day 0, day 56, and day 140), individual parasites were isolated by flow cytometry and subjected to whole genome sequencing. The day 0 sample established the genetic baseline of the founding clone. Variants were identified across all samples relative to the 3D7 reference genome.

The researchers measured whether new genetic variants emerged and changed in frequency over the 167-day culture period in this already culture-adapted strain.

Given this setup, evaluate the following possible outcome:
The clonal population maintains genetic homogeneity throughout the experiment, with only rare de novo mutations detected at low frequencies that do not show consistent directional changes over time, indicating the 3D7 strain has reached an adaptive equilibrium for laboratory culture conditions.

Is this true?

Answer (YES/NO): NO